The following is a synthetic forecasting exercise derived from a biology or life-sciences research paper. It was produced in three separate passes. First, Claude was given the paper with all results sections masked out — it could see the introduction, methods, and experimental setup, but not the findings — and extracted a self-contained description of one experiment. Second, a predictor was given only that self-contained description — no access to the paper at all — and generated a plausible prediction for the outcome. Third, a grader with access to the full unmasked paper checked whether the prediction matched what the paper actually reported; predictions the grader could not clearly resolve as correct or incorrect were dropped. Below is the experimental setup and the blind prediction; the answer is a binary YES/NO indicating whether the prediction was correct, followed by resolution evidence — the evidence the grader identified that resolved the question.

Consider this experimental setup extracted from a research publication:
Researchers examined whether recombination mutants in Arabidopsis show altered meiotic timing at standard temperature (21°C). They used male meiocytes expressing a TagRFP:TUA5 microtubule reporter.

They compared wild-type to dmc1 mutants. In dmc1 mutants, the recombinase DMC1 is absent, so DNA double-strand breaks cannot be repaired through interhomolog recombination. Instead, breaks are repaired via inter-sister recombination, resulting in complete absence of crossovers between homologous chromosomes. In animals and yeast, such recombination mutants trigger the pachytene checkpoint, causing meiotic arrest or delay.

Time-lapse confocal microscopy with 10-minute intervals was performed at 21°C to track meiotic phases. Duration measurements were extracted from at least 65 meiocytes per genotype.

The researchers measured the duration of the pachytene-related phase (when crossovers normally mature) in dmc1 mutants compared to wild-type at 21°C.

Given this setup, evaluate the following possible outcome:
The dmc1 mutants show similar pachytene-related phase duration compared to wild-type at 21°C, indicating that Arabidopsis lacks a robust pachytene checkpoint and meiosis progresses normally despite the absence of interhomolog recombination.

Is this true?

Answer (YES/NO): YES